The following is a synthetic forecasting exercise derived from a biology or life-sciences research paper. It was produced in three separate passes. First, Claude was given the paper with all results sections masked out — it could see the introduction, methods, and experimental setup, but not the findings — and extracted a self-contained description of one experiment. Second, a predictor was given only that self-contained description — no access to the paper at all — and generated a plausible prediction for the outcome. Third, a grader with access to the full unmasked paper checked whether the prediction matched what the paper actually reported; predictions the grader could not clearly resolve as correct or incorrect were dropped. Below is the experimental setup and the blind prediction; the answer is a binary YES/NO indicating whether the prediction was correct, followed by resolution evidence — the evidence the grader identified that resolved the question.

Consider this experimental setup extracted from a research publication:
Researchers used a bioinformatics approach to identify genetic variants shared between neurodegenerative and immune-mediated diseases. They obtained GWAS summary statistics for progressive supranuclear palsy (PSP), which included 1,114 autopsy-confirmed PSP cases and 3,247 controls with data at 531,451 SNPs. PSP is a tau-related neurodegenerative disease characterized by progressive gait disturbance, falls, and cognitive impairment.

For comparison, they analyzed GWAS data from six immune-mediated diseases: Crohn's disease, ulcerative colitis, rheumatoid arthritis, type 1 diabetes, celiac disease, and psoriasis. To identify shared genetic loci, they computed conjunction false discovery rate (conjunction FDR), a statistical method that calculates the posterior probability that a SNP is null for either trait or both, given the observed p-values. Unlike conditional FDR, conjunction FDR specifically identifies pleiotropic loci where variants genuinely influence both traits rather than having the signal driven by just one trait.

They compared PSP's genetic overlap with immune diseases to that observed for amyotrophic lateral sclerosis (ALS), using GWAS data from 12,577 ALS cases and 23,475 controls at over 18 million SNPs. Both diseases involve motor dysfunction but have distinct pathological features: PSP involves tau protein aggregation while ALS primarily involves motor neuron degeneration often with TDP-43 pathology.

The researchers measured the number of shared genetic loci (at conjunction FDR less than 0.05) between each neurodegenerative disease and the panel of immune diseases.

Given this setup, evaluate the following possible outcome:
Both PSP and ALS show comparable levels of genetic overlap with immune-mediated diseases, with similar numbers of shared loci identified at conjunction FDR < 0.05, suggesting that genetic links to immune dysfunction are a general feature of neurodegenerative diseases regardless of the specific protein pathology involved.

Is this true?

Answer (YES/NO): NO